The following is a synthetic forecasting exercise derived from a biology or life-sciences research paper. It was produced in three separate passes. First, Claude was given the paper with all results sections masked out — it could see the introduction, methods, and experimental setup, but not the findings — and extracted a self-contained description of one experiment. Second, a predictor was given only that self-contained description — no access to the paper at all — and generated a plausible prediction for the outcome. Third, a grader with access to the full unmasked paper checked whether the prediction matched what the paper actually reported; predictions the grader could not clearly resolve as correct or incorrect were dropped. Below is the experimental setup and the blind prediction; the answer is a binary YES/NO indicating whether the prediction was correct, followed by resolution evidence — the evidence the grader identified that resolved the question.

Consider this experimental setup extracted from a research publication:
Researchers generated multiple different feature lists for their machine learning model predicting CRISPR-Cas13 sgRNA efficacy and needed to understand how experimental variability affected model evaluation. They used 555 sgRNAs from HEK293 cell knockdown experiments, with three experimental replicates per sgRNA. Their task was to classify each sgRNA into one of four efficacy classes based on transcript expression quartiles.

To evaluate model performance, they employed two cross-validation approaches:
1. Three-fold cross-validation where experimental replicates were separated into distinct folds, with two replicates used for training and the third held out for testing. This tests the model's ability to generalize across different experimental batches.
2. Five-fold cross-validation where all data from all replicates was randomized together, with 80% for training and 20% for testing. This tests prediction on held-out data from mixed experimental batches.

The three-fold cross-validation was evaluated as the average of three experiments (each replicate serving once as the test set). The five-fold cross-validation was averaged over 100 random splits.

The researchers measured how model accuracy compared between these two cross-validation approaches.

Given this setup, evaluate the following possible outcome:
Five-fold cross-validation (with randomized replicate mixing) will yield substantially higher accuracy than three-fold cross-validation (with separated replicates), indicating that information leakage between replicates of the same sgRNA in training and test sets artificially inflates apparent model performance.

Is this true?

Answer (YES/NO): NO